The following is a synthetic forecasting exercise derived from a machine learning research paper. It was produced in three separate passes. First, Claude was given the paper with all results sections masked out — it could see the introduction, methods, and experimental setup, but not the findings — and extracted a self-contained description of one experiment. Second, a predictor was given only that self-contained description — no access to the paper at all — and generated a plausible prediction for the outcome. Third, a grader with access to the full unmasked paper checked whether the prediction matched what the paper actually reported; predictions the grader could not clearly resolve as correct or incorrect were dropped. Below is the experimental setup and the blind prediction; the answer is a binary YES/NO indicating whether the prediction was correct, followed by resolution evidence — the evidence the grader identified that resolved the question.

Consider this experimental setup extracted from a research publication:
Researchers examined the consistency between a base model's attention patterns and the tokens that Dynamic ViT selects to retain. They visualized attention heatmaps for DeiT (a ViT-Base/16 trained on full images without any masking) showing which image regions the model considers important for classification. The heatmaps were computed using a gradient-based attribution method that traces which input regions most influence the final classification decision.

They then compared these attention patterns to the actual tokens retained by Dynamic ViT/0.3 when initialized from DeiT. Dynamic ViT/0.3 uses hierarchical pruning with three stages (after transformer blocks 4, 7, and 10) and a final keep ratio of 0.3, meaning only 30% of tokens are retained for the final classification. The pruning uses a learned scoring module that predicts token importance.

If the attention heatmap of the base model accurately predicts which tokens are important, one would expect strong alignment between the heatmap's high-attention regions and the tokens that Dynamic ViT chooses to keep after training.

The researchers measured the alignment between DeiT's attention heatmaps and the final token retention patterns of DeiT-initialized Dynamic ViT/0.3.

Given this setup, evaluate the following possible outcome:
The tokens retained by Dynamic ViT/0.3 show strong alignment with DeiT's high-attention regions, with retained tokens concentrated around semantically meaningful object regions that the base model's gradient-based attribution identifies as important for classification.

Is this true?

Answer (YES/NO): NO